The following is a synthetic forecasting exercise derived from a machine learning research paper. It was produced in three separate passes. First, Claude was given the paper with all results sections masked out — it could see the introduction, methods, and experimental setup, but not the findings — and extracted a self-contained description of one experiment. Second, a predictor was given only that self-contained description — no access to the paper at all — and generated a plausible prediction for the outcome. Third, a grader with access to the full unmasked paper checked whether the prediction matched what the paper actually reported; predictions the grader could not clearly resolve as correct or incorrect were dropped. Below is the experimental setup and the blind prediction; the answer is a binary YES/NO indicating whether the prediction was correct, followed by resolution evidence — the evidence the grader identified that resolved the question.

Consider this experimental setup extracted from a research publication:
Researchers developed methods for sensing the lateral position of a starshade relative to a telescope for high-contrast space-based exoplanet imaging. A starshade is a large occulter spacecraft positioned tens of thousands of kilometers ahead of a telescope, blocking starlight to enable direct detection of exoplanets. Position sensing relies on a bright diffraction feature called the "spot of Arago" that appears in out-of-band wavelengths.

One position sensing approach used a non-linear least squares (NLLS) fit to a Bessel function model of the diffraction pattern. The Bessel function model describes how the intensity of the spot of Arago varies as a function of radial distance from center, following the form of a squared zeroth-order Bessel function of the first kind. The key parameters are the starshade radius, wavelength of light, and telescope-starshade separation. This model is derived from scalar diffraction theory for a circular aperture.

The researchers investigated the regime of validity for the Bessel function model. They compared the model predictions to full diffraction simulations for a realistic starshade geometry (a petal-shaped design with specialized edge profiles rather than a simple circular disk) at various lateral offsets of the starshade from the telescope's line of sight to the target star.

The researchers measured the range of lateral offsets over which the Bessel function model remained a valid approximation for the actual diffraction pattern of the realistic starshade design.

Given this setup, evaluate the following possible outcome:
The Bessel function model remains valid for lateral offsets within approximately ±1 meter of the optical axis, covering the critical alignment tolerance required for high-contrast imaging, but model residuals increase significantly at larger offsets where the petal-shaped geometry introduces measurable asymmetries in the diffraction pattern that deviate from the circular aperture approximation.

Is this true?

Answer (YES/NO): NO